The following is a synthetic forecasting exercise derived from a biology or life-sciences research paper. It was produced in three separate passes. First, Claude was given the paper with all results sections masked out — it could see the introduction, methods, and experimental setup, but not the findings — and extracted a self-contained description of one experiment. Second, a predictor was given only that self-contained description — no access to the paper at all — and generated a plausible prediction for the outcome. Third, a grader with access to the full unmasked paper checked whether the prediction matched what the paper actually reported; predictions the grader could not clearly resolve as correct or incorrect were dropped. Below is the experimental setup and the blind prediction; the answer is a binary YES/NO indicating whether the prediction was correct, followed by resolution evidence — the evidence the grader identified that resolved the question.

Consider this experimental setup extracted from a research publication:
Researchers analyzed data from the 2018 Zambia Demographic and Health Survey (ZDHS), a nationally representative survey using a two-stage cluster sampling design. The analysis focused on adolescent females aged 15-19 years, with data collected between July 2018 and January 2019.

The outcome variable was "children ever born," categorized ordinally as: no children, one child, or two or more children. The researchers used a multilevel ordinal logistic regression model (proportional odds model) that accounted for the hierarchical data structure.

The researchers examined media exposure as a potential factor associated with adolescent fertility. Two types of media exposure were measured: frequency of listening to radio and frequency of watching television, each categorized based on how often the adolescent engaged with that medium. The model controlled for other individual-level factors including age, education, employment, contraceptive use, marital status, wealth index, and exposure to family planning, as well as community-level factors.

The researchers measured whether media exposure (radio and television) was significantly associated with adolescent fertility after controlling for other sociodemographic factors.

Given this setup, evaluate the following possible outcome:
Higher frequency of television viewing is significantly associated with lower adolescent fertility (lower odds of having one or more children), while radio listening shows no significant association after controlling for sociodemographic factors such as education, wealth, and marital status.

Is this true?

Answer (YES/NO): NO